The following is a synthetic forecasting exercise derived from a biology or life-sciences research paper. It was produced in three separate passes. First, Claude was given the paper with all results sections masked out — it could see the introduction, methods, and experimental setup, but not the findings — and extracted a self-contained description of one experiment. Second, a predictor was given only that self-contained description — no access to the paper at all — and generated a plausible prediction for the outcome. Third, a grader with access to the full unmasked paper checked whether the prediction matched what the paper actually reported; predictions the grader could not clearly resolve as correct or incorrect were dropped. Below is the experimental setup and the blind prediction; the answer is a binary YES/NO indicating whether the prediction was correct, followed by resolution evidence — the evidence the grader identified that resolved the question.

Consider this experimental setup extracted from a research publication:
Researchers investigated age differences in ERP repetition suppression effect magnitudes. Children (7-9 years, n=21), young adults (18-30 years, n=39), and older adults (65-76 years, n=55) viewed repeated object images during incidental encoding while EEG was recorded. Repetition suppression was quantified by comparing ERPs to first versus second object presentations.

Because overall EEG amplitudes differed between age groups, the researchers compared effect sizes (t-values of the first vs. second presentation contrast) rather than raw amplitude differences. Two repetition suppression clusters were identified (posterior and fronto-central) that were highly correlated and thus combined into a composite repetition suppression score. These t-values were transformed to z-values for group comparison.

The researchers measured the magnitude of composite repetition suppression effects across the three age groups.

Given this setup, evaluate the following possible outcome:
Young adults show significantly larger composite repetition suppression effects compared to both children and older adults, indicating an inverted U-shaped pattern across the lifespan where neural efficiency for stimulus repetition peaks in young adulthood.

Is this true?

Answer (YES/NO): NO